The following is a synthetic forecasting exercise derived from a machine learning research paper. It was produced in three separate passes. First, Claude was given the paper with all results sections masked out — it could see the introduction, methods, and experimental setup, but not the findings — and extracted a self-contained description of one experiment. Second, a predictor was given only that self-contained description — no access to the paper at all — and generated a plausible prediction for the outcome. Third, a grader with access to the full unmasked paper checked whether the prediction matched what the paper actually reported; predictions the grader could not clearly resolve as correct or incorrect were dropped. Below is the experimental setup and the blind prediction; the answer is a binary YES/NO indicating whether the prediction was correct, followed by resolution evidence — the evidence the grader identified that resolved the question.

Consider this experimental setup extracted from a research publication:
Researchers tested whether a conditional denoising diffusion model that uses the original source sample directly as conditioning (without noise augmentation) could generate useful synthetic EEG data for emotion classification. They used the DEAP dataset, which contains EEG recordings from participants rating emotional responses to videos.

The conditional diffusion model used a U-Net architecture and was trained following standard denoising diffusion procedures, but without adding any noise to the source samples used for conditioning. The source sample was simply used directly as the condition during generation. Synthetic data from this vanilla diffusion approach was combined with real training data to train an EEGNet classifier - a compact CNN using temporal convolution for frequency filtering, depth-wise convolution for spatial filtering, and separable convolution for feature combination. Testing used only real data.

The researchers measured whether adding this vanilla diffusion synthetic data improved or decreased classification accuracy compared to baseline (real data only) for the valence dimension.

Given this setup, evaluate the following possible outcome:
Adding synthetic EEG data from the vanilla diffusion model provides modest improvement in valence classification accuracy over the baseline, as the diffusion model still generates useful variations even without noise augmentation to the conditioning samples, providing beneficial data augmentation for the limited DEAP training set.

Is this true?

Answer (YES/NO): NO